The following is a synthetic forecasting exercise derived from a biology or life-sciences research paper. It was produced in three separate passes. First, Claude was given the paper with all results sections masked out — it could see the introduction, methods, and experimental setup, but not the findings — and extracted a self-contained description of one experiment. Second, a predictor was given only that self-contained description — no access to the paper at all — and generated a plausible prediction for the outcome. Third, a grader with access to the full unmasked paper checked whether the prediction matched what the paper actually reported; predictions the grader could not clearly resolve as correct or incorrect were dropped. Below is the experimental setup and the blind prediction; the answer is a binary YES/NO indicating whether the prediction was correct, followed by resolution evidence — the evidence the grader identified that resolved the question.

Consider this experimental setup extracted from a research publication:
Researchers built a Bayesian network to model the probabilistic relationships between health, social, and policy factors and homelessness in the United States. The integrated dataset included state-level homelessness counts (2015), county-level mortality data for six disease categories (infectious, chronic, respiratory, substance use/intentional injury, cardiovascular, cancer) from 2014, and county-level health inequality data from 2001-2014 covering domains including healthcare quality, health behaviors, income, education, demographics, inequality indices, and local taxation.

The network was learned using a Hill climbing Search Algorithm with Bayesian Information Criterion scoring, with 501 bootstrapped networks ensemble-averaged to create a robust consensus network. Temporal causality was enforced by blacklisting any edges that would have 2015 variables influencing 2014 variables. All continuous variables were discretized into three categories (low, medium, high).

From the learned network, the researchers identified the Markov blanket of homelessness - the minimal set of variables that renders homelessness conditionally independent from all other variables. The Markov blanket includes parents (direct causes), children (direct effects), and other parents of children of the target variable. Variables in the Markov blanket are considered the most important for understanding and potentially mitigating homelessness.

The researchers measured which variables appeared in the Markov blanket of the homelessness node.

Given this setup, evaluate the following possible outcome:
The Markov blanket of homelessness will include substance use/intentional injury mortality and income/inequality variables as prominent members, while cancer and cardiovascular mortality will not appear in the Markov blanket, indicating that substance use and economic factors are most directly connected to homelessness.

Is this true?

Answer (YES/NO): NO